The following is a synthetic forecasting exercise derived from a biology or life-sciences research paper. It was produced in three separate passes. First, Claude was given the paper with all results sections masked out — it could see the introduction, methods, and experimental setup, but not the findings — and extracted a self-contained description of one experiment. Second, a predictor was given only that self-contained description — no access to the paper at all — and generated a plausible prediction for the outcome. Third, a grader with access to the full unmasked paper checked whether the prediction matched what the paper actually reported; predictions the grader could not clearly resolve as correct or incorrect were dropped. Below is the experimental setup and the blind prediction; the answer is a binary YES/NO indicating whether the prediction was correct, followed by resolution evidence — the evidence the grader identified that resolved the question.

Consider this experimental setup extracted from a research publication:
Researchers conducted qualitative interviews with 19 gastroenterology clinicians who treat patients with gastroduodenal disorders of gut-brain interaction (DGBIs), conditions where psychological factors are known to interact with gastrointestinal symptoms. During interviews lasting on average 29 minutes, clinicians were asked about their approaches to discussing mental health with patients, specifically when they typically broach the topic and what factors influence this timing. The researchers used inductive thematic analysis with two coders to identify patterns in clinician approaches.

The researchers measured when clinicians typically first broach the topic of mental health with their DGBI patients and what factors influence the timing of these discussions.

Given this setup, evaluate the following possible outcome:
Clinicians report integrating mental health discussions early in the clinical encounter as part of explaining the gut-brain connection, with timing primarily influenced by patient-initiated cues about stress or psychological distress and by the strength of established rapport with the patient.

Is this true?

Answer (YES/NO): NO